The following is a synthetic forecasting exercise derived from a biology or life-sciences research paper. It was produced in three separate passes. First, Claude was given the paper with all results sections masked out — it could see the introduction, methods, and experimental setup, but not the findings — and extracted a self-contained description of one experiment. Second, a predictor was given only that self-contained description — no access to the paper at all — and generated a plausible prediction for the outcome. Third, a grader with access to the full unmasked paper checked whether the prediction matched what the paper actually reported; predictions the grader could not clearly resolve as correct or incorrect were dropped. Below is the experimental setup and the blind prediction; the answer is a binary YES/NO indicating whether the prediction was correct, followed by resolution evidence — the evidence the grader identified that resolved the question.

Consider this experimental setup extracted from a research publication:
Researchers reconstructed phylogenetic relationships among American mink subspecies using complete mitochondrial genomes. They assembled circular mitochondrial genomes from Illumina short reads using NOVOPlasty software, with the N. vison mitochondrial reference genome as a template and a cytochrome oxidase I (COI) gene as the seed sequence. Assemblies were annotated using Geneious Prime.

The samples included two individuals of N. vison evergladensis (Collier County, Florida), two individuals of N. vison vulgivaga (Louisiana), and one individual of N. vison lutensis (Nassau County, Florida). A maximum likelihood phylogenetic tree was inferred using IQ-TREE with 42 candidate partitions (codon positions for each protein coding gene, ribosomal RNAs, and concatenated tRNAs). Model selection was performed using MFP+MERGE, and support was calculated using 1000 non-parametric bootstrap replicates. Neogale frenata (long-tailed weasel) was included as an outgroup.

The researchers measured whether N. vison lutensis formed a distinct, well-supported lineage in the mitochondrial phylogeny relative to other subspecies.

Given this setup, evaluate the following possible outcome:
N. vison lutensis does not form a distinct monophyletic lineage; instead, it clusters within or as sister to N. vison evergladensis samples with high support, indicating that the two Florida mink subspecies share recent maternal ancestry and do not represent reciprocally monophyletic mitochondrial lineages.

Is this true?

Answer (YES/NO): NO